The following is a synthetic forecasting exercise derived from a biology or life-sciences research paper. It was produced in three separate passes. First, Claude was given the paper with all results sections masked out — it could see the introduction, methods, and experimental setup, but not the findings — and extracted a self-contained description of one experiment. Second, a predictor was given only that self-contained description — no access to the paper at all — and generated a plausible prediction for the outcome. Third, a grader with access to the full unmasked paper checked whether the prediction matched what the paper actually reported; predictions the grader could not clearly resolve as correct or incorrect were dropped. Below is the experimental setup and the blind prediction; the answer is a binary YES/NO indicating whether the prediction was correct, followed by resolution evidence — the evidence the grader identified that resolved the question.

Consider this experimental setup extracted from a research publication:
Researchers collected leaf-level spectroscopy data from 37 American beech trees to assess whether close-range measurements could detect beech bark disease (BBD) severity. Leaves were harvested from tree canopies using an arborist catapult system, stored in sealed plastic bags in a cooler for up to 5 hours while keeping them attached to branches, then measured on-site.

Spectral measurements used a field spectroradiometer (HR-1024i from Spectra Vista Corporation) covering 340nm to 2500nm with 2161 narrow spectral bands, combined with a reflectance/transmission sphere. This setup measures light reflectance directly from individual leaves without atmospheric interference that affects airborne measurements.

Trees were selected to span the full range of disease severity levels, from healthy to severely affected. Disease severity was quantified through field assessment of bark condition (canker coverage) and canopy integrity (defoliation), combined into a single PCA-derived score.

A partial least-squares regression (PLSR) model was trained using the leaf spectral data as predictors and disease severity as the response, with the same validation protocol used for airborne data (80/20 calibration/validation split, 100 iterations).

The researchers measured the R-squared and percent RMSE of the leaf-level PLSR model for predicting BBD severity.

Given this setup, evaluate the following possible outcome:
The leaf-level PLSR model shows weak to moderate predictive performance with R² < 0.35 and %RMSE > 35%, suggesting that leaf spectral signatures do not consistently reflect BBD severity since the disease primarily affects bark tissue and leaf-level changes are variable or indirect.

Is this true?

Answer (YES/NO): NO